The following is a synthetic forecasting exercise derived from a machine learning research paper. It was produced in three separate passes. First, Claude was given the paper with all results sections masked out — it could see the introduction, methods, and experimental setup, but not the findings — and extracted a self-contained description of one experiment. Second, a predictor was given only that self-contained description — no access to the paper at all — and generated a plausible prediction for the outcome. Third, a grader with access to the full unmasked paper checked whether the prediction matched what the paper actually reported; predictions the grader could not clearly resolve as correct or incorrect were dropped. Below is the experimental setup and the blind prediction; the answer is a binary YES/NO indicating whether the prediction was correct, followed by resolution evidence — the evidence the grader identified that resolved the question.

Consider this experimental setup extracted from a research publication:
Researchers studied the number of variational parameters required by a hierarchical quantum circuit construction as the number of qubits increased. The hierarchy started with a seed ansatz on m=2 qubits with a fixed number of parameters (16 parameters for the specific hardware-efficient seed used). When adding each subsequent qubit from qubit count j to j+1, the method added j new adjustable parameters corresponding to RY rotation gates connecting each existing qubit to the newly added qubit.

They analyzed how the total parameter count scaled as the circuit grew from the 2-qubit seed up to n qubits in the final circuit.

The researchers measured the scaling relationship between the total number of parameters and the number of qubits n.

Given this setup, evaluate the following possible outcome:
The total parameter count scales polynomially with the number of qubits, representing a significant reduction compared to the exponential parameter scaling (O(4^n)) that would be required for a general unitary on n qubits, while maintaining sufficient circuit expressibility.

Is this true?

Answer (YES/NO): NO